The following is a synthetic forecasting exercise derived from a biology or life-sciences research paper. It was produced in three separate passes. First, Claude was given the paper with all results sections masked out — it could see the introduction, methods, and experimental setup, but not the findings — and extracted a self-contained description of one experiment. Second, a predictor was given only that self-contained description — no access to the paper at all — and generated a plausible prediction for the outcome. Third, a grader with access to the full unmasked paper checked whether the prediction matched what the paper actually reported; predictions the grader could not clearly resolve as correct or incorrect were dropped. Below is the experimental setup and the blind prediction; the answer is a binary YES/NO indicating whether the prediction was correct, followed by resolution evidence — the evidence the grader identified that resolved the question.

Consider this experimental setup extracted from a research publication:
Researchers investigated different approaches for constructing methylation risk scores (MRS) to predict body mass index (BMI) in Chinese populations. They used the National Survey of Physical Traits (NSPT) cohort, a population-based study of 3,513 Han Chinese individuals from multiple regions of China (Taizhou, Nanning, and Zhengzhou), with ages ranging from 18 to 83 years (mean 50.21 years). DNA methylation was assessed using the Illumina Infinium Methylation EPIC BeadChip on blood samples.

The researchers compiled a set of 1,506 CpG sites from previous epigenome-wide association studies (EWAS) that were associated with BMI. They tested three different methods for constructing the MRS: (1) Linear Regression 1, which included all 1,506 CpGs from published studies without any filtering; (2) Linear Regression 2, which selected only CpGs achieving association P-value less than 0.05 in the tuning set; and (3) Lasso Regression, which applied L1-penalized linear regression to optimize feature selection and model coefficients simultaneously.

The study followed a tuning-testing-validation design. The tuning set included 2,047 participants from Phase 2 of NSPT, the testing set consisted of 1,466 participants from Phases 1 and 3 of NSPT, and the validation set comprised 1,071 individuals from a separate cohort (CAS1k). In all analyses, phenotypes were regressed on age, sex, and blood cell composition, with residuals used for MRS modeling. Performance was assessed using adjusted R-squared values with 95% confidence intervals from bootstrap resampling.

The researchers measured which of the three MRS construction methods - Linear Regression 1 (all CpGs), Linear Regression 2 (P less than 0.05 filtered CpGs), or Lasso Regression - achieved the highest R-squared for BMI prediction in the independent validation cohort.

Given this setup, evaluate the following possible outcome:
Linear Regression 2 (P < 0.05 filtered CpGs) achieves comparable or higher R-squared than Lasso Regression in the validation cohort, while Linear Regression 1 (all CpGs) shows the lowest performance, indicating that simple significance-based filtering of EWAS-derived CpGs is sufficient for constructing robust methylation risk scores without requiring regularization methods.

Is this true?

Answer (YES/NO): NO